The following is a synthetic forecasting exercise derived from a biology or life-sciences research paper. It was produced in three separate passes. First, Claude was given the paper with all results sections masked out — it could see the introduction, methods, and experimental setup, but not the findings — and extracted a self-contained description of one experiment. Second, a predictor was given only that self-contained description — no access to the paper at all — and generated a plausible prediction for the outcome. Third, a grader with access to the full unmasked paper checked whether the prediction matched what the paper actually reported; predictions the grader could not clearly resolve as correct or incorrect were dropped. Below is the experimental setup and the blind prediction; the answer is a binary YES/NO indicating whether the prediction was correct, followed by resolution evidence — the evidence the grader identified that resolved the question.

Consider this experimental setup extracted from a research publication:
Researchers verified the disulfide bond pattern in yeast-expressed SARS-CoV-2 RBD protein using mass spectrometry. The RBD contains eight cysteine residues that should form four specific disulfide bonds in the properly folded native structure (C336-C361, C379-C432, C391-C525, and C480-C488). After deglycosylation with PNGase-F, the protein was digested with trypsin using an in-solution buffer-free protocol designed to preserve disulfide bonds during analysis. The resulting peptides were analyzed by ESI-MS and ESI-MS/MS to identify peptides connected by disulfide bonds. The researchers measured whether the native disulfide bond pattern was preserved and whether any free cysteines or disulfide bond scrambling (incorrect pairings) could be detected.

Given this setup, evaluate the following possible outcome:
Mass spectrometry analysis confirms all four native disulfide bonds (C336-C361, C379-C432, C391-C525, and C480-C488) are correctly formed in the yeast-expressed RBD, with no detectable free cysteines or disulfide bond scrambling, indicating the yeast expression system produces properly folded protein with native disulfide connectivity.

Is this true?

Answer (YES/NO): YES